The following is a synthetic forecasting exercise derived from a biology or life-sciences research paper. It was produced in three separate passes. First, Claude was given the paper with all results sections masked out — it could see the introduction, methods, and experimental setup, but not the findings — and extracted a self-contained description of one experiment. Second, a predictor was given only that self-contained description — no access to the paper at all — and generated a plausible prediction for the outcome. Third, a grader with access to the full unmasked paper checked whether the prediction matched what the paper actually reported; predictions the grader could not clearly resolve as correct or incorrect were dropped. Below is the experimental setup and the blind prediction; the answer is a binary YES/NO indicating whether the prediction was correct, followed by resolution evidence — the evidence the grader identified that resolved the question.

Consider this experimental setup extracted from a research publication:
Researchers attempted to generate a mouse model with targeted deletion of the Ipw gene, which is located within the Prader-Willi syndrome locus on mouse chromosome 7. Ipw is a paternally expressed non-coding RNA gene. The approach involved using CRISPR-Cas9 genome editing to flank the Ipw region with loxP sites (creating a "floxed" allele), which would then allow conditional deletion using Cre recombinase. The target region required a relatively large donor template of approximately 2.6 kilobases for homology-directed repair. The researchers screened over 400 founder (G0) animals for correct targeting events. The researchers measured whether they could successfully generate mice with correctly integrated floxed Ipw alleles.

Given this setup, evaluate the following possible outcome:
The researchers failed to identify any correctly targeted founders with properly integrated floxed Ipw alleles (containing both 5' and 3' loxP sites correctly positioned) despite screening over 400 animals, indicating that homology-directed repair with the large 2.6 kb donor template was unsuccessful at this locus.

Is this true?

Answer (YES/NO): YES